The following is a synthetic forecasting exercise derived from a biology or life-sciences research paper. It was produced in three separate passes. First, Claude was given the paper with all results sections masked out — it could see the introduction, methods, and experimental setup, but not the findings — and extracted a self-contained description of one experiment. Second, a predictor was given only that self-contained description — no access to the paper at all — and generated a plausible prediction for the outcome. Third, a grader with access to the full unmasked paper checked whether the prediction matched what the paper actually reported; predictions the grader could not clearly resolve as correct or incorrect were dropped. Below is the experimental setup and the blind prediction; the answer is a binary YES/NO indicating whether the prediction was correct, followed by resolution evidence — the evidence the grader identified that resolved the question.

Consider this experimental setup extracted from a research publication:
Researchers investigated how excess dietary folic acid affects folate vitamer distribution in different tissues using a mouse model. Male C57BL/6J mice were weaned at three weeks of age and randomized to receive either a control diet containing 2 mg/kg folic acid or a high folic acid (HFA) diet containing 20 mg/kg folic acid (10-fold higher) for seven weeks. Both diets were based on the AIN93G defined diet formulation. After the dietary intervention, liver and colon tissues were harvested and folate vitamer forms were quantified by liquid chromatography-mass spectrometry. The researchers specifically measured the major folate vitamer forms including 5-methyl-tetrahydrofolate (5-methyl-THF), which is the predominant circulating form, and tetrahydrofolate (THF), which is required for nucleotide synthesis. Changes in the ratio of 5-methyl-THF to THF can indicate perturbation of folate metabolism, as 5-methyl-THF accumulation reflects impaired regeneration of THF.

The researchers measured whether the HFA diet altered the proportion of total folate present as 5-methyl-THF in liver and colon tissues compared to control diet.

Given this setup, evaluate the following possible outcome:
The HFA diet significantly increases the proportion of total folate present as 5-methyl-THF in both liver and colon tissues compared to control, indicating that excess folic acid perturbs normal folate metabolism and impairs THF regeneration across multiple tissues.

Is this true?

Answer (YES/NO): NO